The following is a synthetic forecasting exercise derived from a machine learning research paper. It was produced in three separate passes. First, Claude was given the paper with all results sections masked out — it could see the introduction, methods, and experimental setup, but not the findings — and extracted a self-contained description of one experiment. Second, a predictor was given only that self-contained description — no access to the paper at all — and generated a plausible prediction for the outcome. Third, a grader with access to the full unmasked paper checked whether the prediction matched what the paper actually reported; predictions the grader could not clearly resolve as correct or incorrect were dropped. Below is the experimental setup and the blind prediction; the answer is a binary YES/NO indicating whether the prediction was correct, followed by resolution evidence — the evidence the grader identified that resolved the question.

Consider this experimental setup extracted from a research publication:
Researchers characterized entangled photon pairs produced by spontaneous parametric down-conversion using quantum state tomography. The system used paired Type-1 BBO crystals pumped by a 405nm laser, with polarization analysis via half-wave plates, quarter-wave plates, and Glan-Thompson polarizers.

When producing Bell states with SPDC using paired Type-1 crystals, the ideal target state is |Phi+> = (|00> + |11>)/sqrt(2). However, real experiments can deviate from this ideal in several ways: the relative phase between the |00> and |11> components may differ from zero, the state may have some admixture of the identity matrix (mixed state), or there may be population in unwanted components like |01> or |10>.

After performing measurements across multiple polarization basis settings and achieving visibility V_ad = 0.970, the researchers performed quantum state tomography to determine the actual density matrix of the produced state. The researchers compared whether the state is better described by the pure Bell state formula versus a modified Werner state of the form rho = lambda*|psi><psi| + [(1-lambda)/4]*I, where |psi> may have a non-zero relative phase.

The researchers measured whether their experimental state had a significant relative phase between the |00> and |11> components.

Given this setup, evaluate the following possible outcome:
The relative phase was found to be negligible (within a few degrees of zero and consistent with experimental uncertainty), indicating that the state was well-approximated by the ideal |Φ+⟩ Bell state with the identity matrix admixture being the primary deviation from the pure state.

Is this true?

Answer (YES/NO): NO